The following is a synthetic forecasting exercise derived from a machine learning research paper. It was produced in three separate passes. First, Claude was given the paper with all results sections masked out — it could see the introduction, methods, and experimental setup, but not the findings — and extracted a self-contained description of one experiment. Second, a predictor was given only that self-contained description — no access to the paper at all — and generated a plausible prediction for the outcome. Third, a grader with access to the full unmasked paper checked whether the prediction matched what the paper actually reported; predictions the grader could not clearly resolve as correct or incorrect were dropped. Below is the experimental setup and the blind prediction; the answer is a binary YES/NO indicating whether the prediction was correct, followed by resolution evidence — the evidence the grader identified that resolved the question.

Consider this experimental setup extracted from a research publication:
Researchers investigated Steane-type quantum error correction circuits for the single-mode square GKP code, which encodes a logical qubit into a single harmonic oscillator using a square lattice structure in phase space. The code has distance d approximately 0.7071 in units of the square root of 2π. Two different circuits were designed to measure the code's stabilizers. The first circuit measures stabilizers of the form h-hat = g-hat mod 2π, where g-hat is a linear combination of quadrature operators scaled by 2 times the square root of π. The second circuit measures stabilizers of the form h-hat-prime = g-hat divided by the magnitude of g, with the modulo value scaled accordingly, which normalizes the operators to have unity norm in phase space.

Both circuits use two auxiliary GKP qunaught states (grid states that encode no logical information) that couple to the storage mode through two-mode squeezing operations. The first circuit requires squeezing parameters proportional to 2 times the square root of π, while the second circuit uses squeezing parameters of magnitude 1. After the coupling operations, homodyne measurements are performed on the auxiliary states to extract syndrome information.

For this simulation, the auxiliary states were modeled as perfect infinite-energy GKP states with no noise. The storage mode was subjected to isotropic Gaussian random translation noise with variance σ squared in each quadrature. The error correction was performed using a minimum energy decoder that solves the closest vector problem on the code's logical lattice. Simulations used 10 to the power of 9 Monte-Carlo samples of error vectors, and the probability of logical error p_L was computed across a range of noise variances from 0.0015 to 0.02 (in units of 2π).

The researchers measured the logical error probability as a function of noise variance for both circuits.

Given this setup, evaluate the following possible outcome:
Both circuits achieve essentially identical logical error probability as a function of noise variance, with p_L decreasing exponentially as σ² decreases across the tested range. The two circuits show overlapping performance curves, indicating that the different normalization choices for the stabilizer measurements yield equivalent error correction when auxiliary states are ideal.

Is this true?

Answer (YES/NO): YES